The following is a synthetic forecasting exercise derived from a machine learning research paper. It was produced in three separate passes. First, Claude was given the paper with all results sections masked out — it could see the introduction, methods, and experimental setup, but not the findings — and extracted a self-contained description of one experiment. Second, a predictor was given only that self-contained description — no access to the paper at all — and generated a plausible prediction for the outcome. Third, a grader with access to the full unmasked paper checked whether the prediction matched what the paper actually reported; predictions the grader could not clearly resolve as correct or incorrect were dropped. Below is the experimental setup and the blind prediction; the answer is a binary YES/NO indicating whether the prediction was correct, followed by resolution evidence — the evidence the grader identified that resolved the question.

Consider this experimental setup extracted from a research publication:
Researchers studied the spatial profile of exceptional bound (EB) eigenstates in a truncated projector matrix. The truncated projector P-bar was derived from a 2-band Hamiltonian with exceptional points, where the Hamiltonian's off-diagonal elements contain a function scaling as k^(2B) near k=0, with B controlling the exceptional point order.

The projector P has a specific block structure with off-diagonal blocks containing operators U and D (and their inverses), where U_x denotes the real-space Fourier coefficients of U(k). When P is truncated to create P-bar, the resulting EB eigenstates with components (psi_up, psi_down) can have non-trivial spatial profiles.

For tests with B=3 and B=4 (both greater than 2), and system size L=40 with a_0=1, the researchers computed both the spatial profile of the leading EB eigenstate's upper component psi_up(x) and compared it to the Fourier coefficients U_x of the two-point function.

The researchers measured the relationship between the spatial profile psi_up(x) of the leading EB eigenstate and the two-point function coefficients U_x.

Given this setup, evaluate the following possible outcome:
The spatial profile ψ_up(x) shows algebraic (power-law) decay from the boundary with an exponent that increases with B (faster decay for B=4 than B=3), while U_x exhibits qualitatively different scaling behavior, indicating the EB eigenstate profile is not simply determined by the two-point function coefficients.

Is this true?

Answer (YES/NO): NO